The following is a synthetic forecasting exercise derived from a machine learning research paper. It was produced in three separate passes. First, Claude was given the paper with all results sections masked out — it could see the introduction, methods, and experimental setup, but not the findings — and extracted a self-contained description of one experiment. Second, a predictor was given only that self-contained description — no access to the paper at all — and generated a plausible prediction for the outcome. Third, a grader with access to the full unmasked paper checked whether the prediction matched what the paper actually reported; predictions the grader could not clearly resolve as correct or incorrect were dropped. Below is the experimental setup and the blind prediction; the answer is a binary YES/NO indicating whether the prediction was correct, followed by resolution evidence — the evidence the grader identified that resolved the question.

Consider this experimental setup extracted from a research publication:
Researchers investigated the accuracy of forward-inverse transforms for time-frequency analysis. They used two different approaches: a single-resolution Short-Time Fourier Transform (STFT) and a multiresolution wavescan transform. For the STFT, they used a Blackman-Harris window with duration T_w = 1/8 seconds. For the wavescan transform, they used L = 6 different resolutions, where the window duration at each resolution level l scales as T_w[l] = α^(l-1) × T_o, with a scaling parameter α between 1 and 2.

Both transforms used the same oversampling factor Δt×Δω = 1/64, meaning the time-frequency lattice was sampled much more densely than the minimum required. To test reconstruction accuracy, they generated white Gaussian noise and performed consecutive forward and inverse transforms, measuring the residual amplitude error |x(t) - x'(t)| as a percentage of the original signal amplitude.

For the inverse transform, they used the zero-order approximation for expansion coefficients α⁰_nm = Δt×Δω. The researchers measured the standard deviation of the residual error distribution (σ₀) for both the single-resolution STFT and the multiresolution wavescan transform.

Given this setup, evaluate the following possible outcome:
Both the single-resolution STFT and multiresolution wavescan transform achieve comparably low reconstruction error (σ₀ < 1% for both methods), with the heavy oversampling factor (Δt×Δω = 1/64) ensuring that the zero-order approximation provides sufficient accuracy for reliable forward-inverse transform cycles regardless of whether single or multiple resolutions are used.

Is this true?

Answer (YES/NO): NO